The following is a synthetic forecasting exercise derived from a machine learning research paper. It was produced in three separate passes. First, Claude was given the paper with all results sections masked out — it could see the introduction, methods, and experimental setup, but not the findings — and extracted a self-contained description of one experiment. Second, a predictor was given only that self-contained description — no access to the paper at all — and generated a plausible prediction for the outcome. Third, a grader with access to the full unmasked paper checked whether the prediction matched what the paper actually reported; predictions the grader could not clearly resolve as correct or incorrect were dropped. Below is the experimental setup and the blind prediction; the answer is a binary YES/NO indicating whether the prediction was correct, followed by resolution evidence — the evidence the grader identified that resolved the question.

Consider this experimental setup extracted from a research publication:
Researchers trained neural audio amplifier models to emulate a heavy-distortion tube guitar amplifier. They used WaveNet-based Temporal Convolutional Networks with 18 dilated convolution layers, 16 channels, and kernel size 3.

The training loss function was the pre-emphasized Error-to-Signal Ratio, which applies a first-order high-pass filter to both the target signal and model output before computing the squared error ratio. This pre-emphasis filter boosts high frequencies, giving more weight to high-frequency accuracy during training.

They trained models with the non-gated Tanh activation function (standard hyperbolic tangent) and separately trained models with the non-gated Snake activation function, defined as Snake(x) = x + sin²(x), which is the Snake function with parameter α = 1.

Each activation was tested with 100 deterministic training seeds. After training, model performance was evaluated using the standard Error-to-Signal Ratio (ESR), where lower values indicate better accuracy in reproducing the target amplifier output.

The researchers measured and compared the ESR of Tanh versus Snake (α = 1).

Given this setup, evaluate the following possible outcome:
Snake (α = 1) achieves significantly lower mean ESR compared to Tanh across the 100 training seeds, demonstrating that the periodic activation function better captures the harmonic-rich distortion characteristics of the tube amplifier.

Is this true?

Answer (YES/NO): NO